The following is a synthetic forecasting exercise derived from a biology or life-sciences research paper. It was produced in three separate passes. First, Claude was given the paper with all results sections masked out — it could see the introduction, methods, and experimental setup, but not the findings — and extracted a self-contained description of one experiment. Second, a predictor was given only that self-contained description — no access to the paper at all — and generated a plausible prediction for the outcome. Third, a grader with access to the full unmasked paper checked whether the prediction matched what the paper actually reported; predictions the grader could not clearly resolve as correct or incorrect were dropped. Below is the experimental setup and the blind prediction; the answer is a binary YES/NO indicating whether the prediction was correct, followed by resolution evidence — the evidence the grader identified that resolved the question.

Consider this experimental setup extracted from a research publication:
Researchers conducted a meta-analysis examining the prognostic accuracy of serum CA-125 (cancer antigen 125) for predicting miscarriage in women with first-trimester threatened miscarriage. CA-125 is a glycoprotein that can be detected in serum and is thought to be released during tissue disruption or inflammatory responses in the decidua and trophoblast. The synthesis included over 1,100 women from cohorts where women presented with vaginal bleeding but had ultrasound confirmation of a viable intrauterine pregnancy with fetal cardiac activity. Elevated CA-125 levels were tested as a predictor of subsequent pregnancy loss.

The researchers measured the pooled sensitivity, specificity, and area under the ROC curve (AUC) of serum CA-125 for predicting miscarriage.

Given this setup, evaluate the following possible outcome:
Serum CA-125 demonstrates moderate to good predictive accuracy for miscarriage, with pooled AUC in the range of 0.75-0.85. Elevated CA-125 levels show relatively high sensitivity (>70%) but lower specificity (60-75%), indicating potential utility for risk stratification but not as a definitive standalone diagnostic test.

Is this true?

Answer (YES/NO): NO